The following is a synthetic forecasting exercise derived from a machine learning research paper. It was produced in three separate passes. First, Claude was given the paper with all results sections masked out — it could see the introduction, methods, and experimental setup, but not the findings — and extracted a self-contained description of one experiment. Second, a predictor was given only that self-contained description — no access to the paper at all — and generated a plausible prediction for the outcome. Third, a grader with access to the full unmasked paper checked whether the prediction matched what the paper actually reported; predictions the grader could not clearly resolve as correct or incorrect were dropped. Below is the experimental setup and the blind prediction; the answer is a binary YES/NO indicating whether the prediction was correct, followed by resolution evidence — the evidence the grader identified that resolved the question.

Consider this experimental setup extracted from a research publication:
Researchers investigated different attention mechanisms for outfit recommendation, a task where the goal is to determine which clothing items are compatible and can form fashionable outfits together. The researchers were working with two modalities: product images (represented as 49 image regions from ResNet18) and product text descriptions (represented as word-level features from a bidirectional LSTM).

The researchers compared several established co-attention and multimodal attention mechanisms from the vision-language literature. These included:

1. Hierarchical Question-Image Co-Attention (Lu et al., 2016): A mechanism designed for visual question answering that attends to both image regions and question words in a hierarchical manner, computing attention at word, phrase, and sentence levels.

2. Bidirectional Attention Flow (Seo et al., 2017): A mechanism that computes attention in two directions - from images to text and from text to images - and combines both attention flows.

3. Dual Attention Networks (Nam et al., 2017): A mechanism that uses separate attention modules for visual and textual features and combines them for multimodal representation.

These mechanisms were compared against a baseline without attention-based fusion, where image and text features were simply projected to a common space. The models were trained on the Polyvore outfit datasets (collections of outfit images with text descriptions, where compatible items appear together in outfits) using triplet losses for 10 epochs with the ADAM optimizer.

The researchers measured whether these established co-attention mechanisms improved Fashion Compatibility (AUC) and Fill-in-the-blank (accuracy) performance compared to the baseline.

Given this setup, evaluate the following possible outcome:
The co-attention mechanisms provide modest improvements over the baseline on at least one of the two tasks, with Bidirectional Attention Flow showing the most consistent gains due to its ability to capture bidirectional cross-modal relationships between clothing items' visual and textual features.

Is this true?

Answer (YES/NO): NO